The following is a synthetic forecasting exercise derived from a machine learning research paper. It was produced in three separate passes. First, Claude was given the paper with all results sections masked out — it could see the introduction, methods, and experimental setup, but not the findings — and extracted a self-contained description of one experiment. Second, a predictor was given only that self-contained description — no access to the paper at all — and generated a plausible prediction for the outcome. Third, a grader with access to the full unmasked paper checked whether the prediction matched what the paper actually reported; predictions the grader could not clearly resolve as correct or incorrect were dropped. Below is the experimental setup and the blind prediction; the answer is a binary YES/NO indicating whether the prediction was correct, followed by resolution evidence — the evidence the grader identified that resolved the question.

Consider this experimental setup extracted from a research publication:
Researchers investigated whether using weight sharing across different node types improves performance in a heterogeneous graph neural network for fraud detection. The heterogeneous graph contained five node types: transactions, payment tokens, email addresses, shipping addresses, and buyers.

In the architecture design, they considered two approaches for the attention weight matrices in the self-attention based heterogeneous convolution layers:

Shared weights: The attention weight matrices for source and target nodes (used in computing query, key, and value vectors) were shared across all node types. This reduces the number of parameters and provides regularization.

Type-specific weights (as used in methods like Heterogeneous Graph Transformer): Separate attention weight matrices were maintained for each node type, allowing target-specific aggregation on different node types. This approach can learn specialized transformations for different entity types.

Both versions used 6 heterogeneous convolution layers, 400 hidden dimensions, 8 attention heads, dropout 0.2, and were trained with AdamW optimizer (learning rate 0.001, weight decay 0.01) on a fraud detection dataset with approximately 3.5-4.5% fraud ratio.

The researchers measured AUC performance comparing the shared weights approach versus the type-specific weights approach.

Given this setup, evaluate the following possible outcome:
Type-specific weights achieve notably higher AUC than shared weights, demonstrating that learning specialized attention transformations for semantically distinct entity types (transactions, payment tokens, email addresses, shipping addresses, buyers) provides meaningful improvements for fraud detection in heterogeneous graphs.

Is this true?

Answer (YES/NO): NO